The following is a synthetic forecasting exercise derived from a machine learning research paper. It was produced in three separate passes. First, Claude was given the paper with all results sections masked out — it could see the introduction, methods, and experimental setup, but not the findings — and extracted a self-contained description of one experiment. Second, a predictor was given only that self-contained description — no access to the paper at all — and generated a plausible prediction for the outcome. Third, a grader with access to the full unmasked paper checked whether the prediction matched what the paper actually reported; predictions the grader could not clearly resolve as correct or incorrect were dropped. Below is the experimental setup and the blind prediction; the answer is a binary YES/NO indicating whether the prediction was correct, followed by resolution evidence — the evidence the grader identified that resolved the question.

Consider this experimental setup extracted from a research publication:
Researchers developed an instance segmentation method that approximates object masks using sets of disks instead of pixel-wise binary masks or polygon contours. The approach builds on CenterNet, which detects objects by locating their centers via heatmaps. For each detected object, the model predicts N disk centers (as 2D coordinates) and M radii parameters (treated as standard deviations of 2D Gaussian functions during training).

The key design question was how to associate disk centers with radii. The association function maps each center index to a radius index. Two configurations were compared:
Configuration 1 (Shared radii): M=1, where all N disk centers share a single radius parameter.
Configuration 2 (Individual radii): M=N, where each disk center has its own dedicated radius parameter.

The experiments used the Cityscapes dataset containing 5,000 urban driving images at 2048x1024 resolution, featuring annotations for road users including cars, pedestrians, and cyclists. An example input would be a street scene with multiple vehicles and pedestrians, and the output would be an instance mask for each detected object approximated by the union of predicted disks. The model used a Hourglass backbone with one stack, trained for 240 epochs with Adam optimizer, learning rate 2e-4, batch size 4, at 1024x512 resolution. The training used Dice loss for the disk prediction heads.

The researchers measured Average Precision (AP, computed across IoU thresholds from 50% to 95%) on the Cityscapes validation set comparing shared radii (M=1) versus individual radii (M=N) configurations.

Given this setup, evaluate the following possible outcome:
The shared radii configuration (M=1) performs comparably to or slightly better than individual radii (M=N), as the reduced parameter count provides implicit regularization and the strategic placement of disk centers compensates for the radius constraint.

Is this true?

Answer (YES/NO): NO